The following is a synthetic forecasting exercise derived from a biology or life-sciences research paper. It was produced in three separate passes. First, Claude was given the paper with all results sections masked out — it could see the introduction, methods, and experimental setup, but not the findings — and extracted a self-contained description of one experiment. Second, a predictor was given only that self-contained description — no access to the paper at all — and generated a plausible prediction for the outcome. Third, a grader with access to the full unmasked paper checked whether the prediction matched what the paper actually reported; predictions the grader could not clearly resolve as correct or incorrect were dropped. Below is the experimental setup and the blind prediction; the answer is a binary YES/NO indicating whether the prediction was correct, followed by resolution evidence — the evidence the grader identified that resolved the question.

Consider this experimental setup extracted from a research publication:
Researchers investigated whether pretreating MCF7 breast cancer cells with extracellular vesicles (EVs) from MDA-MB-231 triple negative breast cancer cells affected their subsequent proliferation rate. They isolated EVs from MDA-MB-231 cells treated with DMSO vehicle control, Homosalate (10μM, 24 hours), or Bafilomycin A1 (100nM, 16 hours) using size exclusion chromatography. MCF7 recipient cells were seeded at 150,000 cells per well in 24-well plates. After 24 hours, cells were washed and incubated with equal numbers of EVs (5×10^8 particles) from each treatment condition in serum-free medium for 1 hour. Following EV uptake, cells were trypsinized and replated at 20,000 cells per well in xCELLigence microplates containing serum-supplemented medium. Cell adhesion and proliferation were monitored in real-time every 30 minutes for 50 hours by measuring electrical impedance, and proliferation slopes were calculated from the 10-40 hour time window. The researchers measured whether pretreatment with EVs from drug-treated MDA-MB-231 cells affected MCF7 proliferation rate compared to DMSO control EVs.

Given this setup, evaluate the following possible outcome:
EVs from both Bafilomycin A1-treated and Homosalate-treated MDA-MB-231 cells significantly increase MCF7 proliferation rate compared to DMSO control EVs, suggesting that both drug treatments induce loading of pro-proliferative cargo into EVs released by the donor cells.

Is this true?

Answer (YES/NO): NO